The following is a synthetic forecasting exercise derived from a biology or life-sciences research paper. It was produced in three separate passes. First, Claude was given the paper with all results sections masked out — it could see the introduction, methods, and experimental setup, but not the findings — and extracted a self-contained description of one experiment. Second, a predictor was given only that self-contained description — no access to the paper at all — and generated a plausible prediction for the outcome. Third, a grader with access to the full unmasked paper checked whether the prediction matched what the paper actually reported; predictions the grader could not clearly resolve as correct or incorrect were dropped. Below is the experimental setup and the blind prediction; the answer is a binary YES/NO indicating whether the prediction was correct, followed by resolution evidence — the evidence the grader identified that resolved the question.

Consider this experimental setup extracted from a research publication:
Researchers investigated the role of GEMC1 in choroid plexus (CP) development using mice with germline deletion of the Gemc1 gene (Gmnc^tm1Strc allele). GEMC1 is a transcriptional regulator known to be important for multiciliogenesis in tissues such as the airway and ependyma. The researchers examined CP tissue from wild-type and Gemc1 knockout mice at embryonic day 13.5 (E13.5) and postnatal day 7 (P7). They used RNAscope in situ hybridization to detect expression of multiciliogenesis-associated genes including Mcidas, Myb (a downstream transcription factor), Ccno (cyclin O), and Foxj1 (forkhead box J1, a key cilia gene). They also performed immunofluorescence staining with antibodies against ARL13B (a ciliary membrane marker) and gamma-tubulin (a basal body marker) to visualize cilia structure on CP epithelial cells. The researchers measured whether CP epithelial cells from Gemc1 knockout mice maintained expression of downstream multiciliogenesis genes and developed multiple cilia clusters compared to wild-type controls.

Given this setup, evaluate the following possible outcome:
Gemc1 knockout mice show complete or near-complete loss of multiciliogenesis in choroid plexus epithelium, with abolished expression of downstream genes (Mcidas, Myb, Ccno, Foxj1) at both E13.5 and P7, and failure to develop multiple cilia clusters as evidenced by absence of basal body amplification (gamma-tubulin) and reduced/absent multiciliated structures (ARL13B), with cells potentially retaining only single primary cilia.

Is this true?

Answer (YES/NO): NO